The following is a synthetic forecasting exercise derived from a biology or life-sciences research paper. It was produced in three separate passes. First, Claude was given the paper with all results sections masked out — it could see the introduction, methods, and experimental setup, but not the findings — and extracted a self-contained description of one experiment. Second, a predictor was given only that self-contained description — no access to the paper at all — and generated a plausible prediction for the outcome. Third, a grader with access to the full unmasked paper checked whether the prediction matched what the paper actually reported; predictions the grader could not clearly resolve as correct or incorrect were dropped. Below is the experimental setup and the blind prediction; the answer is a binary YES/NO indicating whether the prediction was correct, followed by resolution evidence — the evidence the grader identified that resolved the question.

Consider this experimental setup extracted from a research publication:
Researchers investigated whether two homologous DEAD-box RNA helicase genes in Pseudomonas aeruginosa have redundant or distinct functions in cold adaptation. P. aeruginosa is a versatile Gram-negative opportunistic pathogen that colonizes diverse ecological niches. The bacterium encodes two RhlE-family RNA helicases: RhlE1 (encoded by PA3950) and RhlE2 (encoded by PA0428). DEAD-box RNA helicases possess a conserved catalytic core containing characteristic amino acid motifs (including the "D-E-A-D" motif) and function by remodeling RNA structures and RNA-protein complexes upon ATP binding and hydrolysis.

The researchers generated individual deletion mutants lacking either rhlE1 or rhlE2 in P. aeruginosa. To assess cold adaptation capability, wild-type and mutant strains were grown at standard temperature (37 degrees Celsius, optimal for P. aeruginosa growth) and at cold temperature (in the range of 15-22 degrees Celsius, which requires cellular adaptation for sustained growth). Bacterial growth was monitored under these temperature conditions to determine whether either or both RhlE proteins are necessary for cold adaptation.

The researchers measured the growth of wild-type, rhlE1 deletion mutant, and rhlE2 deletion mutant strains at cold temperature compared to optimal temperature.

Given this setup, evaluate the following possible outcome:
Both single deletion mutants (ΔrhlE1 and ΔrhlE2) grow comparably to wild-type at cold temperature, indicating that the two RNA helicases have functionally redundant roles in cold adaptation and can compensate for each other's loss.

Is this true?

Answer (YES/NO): NO